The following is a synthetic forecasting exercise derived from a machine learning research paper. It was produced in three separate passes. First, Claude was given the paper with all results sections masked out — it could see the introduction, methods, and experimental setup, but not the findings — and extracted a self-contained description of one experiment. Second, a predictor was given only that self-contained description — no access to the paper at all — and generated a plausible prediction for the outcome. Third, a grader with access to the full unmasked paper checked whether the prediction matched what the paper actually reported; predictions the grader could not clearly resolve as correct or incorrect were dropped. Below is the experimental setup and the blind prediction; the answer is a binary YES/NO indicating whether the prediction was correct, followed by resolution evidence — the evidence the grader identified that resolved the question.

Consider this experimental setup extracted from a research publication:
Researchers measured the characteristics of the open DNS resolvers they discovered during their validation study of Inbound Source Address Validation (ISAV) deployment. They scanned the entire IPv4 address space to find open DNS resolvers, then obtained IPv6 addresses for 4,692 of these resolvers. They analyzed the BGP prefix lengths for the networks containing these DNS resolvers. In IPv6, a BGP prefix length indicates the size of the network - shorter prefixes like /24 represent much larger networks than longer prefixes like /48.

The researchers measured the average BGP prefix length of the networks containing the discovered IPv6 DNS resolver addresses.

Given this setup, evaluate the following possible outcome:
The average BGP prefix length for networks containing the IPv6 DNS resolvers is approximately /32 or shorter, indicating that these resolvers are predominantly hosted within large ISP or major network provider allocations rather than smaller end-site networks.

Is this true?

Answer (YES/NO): YES